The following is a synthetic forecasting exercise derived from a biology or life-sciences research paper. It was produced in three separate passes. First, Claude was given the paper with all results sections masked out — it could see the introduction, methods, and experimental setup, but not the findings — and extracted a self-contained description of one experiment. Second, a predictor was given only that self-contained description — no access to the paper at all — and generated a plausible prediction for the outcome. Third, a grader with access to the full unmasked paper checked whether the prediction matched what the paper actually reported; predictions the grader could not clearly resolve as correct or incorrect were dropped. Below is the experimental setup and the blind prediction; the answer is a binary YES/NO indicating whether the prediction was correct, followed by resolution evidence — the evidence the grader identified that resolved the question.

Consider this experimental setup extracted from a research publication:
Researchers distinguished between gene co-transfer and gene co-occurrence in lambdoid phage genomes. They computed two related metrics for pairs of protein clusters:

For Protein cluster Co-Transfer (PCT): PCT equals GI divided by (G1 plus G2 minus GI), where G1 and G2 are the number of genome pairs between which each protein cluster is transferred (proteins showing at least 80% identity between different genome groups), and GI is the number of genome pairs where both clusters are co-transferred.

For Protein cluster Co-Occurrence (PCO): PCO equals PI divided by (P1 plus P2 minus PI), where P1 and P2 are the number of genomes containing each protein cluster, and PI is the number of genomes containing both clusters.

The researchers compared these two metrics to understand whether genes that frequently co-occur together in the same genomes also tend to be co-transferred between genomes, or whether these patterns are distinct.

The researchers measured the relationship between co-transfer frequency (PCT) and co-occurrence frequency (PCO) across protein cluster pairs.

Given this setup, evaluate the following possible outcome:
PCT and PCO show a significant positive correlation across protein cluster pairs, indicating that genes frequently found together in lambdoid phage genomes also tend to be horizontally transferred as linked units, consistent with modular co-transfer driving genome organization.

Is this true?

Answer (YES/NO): NO